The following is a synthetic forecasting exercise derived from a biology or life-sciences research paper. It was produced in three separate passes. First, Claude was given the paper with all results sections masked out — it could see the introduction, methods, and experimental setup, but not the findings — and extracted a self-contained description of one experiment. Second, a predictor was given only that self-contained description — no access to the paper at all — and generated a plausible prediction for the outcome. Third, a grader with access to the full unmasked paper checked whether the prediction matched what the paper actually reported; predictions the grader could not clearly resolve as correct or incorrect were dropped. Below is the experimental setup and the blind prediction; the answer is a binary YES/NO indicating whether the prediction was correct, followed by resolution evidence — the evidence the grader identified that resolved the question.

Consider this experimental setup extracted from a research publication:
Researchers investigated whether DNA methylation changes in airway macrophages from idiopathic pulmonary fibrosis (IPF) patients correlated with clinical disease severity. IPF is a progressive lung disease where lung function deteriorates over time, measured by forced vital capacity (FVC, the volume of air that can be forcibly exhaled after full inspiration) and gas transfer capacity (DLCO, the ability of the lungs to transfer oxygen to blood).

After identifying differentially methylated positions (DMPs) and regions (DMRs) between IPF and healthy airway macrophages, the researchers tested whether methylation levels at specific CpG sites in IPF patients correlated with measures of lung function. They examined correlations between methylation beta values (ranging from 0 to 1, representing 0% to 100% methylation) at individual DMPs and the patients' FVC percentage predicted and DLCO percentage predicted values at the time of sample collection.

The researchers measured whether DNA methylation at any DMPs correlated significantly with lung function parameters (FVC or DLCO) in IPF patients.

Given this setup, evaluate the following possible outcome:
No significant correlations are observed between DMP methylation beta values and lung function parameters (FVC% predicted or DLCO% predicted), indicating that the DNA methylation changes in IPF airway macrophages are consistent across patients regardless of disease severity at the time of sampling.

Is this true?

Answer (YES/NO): NO